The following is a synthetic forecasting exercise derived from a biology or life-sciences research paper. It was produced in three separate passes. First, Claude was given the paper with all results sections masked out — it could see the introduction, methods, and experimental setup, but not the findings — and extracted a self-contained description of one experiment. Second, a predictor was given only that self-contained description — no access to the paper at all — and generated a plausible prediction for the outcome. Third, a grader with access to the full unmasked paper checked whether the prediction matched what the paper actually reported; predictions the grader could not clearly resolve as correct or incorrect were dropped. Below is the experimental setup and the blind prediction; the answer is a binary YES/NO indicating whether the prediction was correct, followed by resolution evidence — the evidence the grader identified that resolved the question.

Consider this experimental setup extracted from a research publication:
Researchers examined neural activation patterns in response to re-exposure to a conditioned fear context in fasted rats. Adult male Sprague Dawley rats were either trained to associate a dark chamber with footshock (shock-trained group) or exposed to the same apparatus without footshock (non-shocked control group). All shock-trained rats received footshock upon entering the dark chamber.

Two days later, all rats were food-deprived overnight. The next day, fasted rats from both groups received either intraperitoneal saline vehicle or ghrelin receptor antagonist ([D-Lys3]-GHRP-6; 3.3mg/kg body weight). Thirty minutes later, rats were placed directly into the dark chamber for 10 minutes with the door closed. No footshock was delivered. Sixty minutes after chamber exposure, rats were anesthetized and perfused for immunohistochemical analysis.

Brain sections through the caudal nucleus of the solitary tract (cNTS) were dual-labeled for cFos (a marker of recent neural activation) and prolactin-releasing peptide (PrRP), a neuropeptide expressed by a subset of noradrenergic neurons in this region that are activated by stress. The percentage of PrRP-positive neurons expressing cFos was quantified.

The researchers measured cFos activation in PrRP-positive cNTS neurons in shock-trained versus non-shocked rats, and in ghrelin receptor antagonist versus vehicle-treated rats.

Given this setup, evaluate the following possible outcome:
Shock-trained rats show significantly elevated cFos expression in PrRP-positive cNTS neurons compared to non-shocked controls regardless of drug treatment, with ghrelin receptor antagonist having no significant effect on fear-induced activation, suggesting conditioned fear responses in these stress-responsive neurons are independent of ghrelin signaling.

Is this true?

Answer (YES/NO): NO